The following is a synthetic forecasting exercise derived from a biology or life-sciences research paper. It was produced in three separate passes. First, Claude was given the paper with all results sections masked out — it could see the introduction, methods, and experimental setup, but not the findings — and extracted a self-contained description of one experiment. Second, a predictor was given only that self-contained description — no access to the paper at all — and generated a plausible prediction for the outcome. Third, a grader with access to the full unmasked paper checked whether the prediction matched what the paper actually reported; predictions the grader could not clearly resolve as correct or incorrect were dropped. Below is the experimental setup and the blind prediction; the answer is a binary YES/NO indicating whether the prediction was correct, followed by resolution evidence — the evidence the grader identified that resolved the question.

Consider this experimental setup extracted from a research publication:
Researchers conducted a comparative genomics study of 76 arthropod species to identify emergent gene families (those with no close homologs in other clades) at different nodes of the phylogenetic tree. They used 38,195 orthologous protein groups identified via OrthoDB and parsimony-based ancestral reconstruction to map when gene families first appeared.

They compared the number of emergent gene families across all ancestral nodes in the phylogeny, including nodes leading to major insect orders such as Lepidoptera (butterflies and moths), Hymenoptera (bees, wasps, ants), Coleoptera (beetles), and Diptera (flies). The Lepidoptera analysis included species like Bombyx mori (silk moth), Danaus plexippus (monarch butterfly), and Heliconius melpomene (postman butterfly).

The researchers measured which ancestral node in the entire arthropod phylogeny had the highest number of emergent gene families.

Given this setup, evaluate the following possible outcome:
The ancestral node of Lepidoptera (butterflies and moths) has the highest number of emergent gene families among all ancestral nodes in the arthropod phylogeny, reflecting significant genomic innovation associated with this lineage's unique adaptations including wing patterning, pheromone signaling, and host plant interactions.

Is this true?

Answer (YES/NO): YES